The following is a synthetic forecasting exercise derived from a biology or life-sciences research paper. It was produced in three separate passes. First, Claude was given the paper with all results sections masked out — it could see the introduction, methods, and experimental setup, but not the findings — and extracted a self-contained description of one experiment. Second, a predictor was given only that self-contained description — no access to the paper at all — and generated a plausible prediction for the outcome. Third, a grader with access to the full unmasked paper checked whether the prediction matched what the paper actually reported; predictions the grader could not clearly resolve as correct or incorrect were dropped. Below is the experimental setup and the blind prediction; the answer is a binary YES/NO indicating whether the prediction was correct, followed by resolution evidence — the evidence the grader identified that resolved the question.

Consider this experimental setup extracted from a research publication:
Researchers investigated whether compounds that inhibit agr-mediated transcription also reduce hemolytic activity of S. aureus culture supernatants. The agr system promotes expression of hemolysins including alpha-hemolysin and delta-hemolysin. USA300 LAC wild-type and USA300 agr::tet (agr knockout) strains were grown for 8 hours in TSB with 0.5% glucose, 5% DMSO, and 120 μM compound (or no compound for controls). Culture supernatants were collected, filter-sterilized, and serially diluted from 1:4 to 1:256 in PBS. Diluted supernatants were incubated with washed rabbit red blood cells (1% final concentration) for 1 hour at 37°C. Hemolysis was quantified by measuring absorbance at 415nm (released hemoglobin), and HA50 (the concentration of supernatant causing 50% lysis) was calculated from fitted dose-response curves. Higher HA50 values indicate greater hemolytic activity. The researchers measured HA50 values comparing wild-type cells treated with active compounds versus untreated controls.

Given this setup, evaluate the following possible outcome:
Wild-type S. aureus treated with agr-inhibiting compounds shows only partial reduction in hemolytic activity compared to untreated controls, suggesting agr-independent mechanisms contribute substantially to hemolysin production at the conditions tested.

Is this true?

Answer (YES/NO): NO